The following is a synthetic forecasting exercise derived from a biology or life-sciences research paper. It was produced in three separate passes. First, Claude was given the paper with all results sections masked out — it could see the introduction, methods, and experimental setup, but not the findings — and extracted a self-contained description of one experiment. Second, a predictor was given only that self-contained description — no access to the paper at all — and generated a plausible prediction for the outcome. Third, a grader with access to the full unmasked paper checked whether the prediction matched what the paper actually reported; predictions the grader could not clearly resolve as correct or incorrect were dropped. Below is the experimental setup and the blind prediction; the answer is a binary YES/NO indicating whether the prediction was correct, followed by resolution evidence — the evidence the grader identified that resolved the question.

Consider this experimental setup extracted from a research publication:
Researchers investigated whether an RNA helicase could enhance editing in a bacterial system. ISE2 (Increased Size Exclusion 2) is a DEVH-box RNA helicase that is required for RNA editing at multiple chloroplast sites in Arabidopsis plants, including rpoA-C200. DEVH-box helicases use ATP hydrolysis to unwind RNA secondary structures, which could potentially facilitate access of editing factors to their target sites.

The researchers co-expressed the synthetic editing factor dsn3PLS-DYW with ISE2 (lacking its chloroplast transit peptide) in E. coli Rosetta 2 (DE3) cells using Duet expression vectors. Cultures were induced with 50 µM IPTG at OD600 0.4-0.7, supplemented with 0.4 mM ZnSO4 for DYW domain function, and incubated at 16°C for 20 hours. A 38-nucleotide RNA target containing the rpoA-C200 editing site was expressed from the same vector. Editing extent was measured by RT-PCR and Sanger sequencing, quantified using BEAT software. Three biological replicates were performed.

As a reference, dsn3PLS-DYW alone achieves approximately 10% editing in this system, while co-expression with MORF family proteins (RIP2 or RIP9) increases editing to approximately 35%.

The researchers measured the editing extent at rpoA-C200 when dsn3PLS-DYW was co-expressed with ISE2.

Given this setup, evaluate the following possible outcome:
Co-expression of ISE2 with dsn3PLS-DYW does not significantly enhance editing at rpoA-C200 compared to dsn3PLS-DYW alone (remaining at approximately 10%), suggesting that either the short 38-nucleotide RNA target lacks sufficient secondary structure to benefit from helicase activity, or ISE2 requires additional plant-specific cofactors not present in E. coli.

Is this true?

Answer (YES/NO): NO